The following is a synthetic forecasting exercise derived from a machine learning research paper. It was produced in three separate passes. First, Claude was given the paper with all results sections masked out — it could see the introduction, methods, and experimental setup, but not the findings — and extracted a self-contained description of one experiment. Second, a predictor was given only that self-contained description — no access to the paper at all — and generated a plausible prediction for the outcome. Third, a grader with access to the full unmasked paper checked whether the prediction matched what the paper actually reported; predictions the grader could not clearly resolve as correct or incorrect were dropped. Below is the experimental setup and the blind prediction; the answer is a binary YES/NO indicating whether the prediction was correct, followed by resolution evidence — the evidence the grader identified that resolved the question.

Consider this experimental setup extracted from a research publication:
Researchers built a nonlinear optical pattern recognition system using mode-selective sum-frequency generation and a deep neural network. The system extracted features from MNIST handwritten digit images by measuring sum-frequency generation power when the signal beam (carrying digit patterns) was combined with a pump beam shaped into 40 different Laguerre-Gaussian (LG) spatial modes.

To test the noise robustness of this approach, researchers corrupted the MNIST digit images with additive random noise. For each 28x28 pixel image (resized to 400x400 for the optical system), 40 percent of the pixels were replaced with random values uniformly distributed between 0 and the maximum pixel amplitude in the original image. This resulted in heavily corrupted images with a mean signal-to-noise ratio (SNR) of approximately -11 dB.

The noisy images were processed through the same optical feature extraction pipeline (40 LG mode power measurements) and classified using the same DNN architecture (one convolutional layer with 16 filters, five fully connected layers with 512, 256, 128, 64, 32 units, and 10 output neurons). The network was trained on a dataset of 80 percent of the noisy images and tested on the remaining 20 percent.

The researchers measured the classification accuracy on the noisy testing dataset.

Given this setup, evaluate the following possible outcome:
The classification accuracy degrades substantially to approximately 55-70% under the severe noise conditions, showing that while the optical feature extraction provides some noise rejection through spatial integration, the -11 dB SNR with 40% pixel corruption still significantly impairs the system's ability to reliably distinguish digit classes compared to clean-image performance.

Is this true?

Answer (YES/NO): NO